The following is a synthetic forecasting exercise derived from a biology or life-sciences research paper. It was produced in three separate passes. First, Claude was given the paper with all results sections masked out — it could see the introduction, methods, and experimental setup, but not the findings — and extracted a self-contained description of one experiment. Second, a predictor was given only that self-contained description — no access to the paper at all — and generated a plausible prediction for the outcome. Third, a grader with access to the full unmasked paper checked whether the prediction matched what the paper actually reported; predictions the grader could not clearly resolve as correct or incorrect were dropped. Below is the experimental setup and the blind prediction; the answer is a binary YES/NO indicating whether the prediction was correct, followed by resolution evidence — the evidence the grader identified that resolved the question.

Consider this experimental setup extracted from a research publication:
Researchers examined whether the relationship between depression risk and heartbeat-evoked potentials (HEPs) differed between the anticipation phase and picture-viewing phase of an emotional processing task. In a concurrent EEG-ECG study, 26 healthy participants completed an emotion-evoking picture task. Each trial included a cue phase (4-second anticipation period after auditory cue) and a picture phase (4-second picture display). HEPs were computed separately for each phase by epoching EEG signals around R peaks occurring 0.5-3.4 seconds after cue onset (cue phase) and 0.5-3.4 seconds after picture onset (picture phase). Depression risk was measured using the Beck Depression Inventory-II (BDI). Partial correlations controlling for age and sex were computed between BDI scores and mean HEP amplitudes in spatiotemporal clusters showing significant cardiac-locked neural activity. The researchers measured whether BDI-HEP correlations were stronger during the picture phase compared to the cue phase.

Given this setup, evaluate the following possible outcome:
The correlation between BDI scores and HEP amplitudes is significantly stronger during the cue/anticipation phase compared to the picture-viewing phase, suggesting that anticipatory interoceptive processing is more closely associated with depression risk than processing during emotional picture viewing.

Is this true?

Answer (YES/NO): YES